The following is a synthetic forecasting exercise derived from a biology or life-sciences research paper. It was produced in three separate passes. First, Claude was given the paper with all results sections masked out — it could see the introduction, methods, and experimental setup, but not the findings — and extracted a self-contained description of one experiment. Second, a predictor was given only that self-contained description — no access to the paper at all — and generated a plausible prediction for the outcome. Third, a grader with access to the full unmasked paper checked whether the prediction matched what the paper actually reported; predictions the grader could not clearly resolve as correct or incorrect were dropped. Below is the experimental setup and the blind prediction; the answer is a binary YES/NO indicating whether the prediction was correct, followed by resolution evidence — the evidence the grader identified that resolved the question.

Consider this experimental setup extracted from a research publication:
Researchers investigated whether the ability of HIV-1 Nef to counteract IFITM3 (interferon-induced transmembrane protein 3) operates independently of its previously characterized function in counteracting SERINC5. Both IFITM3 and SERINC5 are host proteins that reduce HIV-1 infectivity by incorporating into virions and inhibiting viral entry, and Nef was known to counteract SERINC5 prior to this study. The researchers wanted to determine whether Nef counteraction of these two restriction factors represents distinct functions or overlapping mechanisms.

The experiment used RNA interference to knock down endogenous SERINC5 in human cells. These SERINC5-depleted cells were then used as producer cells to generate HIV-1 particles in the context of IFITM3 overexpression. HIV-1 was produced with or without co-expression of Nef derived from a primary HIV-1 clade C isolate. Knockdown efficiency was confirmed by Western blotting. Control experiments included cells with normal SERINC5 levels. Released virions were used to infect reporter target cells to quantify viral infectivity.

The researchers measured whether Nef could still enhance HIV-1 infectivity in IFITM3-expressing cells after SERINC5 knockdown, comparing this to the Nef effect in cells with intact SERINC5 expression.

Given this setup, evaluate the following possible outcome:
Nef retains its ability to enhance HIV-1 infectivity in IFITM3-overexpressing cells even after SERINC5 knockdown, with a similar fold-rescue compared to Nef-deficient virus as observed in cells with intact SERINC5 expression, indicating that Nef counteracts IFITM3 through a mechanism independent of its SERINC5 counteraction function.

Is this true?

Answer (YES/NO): YES